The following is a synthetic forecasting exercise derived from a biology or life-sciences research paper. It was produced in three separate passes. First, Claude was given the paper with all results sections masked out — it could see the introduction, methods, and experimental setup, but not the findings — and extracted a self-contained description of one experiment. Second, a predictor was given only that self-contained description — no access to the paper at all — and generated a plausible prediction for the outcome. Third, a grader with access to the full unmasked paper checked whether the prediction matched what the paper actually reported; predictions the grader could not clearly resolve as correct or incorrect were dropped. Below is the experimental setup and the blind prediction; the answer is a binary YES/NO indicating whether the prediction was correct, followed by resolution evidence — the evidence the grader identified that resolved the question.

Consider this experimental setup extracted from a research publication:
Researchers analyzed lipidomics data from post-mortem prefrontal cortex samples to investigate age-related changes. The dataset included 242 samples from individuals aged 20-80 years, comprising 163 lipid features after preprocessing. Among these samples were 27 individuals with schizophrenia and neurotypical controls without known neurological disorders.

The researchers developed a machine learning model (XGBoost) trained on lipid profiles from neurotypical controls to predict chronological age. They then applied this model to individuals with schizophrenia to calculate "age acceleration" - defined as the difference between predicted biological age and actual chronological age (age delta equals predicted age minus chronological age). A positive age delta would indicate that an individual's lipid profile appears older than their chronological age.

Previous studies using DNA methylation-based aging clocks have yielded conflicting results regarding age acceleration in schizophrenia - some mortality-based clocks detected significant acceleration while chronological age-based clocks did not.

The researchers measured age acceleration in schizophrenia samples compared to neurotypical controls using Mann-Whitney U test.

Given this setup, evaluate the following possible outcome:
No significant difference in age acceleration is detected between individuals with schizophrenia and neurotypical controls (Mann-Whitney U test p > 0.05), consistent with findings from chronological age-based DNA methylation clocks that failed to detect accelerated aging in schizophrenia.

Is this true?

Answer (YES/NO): NO